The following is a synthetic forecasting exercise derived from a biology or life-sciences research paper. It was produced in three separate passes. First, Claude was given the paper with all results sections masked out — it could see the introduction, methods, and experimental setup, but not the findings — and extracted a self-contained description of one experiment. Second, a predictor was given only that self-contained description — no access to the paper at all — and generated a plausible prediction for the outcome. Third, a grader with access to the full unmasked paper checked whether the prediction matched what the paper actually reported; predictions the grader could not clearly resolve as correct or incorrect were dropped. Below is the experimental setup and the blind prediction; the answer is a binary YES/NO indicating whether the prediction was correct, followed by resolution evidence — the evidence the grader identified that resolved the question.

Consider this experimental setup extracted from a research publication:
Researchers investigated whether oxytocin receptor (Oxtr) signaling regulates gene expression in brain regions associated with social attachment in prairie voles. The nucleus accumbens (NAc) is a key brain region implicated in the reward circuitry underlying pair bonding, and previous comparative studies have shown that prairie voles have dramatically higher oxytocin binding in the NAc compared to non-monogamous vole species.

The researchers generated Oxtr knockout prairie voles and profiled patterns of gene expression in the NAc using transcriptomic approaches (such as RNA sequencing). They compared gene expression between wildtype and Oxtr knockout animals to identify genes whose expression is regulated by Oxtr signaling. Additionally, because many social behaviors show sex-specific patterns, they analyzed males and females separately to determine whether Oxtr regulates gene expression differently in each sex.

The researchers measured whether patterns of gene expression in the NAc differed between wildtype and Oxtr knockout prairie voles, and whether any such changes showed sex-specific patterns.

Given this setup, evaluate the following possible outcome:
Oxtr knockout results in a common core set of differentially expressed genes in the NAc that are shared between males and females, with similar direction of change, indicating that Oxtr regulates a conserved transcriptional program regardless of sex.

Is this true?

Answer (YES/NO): NO